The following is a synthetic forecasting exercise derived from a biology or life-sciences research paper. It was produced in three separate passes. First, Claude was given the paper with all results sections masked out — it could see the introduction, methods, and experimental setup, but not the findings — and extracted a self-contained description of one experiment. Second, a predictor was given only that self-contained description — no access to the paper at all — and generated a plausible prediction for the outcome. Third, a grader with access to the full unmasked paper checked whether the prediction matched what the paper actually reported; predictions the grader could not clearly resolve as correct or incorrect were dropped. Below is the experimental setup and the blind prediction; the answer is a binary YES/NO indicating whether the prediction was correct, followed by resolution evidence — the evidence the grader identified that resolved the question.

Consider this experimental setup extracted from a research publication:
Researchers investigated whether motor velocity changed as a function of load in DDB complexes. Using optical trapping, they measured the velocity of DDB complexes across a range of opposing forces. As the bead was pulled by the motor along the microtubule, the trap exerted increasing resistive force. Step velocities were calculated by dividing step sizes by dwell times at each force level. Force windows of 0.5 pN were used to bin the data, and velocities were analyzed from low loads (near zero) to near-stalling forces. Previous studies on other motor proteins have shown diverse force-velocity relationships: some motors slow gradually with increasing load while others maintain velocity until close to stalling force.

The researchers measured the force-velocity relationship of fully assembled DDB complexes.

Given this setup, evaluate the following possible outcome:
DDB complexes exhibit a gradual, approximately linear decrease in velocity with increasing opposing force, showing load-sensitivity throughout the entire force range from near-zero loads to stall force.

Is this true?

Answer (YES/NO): NO